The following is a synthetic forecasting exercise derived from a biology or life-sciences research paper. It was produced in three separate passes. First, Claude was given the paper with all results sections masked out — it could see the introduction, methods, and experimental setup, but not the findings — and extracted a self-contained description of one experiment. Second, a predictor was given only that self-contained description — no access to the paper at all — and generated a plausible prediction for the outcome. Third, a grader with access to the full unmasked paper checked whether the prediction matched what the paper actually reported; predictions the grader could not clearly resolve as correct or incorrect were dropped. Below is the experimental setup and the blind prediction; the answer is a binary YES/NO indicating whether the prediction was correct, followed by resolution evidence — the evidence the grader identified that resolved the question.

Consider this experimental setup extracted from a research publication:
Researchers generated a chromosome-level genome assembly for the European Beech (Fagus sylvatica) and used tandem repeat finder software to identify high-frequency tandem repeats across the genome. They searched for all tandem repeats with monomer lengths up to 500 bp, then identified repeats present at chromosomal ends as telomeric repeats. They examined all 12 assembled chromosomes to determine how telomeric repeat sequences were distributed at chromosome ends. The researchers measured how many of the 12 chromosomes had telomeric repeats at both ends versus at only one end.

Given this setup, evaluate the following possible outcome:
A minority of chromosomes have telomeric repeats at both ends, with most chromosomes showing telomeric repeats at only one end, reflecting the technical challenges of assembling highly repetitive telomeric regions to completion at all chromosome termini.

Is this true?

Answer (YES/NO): NO